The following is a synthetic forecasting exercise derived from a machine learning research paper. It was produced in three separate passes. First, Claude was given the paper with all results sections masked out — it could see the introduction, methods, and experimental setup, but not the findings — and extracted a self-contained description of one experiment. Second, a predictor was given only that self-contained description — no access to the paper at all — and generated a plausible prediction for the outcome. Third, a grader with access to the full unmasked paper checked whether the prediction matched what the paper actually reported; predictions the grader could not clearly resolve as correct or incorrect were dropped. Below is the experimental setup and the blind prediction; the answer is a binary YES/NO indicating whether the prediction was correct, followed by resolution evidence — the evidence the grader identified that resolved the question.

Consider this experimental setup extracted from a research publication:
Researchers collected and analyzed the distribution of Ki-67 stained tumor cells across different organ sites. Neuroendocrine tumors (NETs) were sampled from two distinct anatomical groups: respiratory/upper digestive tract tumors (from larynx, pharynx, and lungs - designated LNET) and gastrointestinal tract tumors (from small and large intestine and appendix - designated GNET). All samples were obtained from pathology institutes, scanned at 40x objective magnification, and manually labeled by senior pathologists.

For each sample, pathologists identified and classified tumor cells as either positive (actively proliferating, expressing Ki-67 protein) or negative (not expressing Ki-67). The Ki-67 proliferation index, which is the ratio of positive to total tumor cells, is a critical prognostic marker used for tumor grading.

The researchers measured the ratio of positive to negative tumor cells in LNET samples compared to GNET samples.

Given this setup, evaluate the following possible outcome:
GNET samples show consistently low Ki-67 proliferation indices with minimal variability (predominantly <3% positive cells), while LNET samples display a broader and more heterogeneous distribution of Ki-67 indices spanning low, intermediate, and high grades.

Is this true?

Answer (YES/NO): NO